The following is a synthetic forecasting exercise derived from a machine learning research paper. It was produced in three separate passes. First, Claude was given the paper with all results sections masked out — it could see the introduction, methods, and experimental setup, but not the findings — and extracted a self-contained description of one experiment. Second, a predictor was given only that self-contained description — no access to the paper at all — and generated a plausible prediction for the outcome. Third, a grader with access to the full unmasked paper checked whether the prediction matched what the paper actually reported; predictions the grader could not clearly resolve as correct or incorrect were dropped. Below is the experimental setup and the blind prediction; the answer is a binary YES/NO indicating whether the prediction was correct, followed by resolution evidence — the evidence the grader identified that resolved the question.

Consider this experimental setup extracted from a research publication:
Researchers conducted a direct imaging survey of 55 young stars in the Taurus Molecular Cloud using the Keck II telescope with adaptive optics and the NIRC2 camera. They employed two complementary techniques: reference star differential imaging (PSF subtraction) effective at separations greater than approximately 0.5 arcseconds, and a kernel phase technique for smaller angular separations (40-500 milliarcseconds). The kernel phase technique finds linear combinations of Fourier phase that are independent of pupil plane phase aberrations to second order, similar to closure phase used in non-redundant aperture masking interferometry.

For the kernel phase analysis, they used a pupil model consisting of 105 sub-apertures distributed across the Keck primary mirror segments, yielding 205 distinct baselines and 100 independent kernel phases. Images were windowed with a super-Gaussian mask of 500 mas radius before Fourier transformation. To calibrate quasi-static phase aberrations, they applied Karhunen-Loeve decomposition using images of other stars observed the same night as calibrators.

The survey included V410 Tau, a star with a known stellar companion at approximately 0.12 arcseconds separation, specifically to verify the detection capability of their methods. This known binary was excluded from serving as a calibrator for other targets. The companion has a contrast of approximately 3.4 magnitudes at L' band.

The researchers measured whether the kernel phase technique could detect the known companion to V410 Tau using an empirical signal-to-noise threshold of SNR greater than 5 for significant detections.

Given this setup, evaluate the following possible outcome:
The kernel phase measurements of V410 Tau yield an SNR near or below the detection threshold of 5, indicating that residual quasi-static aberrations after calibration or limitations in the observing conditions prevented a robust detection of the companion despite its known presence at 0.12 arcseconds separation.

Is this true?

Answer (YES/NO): NO